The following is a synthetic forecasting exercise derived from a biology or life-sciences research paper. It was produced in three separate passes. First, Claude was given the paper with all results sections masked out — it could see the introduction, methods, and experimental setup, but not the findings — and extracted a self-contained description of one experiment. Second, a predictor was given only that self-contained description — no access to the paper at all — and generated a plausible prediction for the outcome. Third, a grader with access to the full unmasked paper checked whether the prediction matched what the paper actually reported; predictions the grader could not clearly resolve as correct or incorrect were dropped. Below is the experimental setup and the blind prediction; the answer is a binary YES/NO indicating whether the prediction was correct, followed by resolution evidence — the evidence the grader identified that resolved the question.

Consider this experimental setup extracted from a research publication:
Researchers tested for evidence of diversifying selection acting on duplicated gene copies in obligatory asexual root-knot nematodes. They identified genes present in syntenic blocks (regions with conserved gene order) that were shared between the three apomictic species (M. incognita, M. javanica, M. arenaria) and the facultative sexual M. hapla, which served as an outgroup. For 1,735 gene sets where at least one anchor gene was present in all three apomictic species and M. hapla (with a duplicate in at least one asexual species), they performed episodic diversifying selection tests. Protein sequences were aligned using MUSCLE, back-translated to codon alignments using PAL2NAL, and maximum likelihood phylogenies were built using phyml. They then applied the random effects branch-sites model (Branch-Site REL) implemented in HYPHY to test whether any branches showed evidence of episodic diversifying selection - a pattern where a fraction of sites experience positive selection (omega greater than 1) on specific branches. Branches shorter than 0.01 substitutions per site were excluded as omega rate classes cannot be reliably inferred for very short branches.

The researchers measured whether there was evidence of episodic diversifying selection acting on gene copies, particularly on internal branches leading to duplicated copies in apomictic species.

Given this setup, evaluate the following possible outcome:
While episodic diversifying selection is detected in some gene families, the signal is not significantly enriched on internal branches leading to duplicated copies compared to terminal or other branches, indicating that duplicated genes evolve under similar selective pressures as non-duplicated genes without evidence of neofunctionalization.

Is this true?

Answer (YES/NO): NO